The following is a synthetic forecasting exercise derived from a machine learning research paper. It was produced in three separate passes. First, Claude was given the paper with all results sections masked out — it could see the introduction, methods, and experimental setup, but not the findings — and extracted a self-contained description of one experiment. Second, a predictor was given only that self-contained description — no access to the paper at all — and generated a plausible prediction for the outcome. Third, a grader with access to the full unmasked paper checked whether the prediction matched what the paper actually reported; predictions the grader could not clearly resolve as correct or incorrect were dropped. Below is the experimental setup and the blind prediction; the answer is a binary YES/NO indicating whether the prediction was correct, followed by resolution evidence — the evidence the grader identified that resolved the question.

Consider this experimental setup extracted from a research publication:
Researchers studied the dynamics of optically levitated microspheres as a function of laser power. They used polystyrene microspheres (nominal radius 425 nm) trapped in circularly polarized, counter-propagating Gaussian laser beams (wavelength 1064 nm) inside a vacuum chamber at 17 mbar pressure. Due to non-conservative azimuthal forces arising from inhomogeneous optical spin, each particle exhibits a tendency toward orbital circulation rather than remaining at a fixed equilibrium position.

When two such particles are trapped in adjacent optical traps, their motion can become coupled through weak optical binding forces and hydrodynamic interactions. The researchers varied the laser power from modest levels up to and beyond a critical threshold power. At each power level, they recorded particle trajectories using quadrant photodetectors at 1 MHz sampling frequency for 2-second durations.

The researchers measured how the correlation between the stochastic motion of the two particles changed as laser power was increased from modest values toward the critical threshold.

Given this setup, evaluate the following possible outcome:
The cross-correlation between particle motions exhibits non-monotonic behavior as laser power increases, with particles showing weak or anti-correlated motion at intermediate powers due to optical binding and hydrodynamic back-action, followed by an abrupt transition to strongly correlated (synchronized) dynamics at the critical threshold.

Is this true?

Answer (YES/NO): NO